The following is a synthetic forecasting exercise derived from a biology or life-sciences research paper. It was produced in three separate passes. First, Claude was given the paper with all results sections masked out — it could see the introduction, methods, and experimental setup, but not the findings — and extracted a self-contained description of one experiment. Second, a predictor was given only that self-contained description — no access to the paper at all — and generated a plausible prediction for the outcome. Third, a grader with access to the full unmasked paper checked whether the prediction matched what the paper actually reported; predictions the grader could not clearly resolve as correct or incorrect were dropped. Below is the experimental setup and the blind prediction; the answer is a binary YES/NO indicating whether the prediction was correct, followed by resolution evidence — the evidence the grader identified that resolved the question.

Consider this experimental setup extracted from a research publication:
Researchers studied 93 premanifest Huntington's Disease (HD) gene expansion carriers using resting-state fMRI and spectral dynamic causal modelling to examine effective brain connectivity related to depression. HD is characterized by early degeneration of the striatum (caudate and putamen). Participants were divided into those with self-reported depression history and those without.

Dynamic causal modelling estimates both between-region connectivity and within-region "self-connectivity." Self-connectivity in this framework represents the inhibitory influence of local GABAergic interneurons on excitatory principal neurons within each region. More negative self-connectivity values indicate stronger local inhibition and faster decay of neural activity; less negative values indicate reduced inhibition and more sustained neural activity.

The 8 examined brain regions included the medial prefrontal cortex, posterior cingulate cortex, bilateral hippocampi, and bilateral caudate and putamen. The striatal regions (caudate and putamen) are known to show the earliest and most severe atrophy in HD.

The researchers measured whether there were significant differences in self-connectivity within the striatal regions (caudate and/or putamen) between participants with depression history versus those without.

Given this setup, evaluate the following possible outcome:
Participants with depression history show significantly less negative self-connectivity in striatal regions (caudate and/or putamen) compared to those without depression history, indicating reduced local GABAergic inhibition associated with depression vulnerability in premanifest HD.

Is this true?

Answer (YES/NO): NO